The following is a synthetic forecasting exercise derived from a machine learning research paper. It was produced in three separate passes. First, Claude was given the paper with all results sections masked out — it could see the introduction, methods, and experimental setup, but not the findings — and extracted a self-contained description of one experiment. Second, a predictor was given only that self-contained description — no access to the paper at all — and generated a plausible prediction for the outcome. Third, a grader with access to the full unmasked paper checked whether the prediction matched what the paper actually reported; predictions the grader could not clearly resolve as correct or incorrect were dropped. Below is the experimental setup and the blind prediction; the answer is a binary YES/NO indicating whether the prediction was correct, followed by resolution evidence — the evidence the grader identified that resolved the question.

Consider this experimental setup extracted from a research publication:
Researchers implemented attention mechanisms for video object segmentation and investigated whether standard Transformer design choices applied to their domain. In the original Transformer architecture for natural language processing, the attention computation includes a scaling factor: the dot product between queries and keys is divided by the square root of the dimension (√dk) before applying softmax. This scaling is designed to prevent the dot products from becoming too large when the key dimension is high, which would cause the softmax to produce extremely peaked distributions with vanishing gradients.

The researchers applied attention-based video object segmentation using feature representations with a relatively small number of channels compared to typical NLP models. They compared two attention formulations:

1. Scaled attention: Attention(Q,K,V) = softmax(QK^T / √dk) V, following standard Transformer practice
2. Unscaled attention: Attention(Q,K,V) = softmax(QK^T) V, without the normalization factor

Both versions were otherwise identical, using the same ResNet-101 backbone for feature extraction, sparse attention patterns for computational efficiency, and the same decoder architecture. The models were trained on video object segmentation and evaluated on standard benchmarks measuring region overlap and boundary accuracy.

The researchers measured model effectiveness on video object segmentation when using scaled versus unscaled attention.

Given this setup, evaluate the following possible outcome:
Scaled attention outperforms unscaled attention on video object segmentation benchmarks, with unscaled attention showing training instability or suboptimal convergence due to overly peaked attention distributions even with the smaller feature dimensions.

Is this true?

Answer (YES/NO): NO